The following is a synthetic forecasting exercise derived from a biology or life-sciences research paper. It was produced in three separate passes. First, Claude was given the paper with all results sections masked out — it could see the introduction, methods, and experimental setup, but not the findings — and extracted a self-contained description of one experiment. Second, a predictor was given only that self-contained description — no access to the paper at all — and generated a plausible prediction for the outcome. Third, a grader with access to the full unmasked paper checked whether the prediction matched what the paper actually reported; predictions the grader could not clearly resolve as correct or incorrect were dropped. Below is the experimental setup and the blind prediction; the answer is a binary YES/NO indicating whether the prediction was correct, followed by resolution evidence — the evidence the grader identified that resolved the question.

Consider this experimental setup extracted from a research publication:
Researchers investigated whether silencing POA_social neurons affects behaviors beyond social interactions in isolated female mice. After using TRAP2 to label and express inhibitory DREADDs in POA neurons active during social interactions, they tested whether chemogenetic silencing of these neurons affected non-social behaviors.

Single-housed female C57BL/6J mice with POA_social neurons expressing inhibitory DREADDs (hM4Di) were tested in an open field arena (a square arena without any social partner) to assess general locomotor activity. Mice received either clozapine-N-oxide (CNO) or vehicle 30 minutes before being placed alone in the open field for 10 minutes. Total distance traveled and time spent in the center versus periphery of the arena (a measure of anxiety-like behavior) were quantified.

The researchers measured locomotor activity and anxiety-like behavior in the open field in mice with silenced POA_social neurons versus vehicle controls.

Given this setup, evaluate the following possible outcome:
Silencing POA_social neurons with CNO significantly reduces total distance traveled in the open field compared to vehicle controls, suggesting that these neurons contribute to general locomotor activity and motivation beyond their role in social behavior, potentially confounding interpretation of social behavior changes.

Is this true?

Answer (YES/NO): NO